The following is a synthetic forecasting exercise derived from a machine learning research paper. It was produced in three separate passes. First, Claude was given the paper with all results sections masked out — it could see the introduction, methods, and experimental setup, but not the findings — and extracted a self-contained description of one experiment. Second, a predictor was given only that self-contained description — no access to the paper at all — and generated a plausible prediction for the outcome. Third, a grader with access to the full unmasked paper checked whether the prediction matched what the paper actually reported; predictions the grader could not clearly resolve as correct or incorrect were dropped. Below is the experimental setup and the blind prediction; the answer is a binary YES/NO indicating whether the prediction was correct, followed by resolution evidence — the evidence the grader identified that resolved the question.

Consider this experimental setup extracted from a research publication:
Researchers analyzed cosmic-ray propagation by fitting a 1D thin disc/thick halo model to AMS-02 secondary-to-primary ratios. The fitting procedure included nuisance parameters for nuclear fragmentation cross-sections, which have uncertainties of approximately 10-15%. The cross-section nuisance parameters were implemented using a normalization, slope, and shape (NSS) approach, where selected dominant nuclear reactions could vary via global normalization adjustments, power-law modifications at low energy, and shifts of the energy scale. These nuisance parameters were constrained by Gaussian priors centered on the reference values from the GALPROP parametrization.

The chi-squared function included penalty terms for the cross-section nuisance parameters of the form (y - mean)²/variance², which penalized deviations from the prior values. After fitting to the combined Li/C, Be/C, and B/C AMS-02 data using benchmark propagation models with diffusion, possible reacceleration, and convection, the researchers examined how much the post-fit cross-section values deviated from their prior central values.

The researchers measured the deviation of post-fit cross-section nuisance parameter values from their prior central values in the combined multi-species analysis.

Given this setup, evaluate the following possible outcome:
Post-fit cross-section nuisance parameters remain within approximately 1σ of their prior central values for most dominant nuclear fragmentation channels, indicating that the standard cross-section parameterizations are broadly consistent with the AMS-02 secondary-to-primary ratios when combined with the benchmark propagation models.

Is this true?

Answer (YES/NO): YES